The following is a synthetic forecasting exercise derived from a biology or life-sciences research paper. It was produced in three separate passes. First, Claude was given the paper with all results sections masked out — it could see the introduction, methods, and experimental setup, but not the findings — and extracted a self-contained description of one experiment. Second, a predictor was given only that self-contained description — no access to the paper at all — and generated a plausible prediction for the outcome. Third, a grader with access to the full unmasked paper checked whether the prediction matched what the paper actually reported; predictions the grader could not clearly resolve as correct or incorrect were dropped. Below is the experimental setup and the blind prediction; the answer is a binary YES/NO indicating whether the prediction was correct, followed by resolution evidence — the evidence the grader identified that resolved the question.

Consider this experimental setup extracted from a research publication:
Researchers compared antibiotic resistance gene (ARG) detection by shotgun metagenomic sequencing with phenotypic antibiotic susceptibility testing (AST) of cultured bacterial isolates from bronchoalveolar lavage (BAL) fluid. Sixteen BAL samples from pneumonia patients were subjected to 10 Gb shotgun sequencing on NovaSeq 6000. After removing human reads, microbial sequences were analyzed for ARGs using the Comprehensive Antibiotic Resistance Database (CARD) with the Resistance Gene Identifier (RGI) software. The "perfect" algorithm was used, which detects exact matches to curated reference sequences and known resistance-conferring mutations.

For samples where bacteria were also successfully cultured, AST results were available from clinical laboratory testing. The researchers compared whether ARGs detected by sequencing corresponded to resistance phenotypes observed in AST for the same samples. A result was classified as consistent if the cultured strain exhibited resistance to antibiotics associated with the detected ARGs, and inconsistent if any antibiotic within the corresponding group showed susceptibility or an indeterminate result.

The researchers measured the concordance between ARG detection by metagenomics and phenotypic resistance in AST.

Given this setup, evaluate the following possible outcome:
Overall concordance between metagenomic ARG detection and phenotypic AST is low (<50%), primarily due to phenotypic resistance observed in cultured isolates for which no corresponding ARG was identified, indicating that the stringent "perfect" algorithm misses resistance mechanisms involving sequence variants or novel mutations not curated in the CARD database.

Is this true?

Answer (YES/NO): NO